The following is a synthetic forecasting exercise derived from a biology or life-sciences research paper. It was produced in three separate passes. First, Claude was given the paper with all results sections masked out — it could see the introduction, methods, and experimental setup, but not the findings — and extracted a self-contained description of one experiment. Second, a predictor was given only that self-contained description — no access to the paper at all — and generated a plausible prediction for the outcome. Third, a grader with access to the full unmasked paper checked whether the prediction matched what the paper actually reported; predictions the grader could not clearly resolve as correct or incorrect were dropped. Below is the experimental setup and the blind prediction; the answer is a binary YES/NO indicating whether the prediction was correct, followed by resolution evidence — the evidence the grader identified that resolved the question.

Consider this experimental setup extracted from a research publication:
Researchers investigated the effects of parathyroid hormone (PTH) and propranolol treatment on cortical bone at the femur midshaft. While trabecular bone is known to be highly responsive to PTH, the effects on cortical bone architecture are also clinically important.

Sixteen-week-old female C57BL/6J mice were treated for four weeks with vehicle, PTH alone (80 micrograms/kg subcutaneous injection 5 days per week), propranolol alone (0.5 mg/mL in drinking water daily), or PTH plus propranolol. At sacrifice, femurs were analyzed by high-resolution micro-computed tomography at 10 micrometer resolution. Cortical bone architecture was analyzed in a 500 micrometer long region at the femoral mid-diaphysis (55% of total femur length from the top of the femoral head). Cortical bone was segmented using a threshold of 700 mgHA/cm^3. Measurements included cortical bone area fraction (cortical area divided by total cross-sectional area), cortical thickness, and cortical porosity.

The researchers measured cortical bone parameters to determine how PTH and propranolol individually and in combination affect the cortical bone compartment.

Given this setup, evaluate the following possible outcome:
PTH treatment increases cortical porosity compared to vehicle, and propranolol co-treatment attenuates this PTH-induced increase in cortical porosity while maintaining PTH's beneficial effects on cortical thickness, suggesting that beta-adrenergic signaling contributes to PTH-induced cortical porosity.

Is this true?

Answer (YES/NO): NO